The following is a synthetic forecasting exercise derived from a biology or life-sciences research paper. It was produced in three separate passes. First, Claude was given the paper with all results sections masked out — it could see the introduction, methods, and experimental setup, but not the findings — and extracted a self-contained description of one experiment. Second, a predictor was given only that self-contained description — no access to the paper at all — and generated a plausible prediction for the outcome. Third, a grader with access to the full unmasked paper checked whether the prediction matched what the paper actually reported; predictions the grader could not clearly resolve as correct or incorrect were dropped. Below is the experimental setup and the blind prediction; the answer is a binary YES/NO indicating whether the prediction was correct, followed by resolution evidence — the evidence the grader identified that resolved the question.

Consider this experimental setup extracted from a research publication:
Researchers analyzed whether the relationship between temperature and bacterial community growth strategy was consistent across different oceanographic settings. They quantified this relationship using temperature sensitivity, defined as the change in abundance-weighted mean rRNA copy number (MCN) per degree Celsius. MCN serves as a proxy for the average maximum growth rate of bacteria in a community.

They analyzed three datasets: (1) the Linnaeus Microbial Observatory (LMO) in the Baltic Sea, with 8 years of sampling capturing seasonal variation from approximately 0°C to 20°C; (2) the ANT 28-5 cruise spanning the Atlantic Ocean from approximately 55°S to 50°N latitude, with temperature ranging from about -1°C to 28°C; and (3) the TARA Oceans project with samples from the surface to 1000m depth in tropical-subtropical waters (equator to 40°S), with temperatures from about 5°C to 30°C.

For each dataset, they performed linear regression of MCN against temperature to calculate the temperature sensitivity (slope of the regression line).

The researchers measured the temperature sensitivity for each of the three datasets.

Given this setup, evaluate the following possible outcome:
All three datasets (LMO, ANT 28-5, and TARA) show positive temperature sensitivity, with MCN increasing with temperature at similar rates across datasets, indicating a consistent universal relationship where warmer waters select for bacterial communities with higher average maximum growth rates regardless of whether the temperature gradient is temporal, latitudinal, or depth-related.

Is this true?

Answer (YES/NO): NO